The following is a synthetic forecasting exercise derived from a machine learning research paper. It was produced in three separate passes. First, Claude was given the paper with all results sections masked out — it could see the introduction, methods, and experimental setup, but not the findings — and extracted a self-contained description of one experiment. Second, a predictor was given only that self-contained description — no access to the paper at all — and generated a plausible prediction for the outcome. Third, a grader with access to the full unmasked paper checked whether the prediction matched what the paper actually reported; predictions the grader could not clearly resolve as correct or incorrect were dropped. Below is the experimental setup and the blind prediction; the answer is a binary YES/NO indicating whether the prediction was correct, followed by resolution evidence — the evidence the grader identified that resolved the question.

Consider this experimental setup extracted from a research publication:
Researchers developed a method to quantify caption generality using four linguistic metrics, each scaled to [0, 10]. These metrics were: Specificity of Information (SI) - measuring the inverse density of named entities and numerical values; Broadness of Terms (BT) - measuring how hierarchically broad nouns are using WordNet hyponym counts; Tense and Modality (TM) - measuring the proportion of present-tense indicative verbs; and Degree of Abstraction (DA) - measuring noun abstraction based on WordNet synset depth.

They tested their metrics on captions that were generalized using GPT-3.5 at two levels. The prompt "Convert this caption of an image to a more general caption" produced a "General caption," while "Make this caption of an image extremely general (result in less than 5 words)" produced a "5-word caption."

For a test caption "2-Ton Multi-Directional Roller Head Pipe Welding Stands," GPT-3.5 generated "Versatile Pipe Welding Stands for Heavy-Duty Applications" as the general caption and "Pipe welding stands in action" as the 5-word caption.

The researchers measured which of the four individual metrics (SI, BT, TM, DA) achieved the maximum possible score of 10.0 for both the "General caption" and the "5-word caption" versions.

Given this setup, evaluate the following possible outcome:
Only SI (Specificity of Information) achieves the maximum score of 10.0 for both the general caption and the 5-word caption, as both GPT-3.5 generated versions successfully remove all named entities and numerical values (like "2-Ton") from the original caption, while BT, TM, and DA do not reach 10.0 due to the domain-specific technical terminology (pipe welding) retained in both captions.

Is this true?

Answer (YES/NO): NO